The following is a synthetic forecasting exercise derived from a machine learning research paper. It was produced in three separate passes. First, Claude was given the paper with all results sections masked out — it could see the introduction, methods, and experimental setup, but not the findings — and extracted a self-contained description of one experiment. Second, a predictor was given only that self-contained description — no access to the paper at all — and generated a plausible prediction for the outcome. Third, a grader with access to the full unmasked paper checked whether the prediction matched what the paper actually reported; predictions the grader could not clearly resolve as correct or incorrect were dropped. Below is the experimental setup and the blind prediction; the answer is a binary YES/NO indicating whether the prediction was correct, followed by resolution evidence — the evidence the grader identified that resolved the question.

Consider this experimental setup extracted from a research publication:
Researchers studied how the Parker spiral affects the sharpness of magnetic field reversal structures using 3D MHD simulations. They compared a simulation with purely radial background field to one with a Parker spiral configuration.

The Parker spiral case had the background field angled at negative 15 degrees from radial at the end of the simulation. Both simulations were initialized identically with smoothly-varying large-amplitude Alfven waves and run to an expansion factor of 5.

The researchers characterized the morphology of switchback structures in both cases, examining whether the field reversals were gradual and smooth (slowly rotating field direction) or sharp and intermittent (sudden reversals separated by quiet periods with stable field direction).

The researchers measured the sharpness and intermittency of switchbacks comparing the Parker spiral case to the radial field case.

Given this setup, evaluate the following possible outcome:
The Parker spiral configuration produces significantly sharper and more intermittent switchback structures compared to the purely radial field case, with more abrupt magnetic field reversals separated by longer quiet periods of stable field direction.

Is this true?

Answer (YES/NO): YES